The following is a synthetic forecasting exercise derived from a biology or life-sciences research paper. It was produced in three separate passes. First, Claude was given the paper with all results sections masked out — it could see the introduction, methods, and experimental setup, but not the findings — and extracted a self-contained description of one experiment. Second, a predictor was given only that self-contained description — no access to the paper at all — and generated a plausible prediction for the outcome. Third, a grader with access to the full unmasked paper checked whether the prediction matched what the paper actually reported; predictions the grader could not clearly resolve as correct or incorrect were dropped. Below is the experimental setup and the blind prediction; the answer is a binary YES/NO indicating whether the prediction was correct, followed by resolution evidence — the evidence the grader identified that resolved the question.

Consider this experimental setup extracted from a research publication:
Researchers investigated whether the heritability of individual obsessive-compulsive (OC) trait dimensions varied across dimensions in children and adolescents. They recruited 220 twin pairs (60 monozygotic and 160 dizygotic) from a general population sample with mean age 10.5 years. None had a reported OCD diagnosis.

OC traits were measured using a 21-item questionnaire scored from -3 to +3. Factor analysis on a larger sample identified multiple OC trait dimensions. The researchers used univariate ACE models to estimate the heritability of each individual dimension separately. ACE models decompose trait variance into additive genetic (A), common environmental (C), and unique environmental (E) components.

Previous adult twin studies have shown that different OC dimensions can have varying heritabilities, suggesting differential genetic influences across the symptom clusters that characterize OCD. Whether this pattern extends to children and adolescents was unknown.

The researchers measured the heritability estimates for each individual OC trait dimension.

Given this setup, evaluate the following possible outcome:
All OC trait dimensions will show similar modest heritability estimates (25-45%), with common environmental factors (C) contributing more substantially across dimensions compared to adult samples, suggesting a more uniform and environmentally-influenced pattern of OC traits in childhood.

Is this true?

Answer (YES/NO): NO